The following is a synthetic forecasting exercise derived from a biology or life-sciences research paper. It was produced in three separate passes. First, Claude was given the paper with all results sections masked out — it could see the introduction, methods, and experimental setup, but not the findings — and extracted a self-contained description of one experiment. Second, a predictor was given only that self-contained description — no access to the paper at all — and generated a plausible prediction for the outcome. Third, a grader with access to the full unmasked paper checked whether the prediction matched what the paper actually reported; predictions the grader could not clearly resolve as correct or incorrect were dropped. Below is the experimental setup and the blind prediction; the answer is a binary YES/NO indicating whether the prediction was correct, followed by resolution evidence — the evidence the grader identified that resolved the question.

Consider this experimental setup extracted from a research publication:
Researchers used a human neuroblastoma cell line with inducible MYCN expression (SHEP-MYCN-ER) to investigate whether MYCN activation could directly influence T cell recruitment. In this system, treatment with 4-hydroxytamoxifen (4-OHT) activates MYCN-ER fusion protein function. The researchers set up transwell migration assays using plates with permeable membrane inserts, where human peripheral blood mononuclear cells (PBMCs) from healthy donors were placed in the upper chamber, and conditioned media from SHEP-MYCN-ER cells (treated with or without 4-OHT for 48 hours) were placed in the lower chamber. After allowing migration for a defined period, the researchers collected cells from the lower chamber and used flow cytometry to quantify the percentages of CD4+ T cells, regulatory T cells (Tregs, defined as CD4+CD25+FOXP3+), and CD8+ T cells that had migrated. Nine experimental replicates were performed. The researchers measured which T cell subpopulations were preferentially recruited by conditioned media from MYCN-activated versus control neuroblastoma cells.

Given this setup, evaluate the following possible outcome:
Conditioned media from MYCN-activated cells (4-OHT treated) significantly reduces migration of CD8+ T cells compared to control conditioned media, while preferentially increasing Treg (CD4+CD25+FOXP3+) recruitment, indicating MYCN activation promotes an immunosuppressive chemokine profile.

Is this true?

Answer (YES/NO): NO